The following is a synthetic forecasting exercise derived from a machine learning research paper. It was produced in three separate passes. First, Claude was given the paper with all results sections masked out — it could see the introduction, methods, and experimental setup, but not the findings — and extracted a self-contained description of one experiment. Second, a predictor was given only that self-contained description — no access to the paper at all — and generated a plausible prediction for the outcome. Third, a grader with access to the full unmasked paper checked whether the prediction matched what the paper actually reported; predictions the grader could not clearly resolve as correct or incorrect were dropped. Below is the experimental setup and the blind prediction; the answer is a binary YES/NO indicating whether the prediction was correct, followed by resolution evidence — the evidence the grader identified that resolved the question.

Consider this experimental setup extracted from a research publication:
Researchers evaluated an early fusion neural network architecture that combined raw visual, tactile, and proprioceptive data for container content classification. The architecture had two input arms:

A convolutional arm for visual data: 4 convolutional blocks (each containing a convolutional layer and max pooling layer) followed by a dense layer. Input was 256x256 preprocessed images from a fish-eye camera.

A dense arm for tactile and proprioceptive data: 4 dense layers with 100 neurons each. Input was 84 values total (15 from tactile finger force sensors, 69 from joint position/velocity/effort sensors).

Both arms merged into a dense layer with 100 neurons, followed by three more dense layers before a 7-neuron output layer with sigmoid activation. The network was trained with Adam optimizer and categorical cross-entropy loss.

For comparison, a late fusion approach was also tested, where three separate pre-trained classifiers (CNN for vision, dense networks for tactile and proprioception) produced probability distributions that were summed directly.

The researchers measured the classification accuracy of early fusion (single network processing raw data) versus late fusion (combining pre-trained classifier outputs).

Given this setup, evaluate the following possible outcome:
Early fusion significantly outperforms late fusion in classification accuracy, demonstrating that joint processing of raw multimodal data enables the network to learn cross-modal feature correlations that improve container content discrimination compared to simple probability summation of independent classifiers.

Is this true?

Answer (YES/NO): NO